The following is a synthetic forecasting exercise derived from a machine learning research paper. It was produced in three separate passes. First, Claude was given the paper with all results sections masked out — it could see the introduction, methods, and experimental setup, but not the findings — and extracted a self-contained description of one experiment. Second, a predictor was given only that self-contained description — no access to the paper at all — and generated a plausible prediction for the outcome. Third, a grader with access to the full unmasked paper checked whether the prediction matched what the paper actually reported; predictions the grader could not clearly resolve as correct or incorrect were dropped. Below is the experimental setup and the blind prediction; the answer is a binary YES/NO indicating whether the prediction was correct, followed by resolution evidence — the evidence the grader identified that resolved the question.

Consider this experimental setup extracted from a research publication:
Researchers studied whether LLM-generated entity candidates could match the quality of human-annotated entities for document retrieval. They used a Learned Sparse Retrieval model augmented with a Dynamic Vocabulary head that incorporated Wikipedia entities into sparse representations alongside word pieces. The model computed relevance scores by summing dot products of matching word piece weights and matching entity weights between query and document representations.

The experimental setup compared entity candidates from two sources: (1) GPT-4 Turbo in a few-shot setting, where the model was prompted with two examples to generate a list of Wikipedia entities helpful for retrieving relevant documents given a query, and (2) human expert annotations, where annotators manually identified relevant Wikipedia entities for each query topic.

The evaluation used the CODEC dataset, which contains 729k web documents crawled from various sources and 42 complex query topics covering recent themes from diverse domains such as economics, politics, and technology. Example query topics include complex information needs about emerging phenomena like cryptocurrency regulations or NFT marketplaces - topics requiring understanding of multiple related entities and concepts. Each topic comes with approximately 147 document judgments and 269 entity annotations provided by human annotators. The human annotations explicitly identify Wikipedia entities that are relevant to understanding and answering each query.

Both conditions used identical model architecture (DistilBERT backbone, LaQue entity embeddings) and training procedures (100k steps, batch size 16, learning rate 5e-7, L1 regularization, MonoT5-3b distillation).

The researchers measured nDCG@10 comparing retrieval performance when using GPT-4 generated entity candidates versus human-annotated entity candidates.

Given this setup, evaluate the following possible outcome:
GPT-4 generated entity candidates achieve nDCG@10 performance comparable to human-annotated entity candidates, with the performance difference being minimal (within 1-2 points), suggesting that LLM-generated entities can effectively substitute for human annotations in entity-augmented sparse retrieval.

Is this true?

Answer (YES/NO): YES